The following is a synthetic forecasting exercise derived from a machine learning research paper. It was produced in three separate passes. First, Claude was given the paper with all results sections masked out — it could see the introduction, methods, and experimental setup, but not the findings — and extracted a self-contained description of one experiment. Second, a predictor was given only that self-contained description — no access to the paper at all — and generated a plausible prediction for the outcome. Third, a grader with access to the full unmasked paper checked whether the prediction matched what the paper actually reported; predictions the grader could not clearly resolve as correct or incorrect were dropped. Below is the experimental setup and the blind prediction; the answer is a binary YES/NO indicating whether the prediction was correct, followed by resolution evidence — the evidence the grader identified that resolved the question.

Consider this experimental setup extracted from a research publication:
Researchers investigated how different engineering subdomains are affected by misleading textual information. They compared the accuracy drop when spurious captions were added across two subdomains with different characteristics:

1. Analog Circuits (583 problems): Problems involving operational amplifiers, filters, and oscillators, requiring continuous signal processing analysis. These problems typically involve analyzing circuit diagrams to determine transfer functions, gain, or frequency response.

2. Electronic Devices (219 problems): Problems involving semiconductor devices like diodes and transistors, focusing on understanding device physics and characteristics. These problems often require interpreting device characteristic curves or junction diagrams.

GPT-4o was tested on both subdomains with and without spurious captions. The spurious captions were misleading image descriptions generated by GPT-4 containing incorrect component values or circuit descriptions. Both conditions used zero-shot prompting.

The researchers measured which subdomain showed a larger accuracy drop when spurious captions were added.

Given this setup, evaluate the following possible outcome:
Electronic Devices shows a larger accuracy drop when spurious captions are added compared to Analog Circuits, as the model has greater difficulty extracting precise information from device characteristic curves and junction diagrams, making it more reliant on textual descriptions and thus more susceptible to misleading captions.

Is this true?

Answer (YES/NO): NO